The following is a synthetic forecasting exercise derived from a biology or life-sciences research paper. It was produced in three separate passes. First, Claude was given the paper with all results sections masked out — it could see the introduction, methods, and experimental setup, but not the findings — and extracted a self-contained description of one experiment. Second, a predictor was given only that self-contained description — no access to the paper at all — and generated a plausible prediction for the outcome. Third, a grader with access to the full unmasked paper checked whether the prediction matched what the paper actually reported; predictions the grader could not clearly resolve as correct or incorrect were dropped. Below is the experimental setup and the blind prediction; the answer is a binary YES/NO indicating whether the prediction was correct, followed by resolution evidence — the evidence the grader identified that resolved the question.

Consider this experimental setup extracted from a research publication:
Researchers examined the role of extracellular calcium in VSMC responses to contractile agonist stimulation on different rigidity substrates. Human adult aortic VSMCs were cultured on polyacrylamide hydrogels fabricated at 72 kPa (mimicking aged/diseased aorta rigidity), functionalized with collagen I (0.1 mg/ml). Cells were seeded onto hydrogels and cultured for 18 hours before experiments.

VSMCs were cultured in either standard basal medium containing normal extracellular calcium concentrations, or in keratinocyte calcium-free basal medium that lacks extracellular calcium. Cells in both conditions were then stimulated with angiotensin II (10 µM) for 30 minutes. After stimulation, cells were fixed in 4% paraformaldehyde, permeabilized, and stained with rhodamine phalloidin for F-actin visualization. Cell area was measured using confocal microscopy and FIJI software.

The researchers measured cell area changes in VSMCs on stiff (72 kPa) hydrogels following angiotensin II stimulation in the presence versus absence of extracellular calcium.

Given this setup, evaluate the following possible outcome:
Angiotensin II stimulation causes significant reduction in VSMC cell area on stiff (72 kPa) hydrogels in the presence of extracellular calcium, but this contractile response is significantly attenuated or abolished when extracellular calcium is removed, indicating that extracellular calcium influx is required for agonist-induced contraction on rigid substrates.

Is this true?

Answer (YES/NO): NO